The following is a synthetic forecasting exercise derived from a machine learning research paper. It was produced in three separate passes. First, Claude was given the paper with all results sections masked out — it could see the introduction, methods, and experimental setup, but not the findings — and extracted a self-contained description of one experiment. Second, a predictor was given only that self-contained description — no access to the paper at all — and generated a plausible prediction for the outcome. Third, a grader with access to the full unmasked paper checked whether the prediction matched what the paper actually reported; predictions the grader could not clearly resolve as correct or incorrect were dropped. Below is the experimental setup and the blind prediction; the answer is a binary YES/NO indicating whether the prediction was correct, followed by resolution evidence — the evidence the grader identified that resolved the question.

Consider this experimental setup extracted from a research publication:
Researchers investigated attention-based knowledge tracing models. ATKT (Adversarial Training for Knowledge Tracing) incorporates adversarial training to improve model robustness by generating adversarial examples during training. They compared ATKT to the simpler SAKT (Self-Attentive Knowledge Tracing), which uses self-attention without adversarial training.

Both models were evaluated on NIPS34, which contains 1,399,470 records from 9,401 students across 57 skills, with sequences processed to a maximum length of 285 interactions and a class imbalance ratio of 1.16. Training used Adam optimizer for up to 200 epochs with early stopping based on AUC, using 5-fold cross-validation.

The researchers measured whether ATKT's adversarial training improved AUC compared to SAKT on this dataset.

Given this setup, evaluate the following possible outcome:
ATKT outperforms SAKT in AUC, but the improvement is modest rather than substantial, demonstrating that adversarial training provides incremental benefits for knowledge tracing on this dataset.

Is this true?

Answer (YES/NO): YES